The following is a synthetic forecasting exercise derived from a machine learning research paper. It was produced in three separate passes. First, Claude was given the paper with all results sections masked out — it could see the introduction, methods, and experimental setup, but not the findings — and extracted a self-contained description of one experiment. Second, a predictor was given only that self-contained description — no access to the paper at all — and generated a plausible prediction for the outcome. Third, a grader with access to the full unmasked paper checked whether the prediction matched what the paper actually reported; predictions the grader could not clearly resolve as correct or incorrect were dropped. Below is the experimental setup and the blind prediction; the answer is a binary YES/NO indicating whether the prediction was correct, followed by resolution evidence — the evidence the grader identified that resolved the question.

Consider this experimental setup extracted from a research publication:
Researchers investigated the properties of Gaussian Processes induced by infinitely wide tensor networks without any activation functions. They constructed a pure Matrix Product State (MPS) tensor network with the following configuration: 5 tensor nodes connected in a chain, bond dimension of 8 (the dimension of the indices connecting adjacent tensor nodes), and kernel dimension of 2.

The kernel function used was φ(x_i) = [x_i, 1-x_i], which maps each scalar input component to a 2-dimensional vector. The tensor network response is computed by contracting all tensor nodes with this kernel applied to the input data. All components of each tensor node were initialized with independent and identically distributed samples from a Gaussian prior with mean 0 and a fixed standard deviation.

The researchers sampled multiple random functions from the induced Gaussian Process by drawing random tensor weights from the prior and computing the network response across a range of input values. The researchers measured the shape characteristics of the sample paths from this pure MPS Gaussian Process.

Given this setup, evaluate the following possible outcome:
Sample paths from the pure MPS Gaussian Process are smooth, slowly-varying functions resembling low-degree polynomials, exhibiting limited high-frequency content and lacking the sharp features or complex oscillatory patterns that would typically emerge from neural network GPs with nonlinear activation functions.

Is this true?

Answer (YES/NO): YES